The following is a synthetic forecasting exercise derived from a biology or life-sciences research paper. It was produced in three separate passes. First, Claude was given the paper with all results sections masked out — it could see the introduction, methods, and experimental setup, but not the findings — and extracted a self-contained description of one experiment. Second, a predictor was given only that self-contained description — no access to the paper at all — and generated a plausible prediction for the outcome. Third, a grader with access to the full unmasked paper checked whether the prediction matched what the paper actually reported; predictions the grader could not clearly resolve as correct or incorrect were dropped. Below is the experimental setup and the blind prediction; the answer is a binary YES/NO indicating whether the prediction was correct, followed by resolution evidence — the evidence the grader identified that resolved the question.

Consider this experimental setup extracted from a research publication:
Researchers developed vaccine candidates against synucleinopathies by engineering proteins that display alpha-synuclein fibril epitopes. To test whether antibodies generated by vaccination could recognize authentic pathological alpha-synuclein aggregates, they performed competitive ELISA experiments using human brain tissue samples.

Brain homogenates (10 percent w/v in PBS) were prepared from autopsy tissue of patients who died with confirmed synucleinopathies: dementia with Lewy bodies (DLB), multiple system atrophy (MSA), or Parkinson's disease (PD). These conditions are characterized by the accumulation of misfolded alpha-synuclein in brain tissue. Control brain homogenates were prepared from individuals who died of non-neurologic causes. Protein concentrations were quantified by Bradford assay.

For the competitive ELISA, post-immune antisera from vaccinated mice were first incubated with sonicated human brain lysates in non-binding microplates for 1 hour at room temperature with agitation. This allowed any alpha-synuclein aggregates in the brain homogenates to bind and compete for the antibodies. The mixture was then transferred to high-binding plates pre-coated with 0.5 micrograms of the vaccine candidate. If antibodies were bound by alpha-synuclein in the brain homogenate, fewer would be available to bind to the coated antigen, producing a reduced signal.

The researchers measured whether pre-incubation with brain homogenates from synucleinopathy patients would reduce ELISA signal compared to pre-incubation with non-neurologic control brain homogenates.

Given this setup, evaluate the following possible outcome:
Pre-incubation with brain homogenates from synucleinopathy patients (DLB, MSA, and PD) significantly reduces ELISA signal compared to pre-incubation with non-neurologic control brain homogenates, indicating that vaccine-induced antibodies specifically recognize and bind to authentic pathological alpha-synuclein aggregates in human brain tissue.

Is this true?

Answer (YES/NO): YES